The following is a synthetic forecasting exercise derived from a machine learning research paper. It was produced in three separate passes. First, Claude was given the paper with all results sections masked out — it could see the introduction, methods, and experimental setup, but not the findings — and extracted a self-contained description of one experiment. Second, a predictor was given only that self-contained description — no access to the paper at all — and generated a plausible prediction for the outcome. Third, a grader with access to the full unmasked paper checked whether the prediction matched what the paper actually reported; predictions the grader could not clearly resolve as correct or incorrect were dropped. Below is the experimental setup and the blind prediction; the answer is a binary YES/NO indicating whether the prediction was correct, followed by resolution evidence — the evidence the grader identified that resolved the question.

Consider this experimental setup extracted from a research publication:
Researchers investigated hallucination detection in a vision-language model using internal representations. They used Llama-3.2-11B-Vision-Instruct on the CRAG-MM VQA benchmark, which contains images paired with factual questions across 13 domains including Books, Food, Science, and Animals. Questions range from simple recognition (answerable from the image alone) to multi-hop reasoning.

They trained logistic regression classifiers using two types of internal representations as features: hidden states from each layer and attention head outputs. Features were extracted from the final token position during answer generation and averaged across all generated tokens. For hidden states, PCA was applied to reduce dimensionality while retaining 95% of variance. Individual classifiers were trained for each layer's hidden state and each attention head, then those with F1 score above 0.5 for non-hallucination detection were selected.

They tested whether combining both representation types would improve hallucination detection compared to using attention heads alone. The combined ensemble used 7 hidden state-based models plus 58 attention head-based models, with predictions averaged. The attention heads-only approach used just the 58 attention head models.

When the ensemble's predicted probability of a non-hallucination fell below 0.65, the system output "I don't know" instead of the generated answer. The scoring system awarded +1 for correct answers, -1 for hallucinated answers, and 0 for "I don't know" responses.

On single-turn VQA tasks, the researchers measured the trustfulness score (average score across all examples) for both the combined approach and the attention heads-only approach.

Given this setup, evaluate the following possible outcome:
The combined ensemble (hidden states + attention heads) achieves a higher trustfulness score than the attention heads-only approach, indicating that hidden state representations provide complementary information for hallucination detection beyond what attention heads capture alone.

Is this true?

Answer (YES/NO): NO